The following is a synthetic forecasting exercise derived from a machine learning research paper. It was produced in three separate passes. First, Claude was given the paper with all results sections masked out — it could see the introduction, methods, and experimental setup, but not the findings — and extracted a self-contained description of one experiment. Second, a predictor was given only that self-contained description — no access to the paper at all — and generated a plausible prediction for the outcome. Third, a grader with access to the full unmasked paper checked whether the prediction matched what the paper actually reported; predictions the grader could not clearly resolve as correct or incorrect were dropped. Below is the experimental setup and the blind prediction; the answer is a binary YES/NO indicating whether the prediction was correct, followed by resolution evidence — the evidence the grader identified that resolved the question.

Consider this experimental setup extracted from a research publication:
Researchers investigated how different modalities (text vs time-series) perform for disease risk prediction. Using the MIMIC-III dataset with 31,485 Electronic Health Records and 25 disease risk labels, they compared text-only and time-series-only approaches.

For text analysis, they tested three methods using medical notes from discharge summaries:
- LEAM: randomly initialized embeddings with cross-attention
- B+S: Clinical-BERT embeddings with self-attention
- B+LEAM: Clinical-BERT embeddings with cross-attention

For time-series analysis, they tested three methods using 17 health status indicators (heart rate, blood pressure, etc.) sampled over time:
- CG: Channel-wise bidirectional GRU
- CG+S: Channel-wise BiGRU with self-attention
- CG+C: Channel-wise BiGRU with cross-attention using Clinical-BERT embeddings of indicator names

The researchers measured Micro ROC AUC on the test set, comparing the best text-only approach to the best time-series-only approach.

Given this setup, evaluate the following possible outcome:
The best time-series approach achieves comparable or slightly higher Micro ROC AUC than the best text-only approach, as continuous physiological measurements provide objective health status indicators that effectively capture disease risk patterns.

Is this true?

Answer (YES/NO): NO